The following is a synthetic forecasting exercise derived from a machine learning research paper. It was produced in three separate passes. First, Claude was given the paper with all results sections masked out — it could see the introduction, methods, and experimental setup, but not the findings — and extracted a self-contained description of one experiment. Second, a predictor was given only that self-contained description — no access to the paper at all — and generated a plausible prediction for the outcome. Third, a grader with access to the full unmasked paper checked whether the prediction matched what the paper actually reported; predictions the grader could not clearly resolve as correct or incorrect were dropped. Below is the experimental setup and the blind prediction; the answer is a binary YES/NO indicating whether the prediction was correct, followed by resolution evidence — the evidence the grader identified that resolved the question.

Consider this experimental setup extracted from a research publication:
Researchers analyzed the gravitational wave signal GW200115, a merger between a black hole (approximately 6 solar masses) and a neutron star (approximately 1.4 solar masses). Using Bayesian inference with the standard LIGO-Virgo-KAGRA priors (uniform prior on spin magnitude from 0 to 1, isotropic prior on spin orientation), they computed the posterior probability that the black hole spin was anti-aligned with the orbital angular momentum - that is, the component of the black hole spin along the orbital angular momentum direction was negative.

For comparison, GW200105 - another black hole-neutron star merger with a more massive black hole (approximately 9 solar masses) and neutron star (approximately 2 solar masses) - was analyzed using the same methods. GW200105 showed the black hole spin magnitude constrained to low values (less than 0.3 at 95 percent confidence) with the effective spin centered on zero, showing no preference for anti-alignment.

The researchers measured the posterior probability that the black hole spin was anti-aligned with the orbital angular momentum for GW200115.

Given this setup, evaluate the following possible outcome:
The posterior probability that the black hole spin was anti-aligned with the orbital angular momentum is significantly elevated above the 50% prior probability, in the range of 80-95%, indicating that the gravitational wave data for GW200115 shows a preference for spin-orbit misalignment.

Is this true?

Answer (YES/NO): YES